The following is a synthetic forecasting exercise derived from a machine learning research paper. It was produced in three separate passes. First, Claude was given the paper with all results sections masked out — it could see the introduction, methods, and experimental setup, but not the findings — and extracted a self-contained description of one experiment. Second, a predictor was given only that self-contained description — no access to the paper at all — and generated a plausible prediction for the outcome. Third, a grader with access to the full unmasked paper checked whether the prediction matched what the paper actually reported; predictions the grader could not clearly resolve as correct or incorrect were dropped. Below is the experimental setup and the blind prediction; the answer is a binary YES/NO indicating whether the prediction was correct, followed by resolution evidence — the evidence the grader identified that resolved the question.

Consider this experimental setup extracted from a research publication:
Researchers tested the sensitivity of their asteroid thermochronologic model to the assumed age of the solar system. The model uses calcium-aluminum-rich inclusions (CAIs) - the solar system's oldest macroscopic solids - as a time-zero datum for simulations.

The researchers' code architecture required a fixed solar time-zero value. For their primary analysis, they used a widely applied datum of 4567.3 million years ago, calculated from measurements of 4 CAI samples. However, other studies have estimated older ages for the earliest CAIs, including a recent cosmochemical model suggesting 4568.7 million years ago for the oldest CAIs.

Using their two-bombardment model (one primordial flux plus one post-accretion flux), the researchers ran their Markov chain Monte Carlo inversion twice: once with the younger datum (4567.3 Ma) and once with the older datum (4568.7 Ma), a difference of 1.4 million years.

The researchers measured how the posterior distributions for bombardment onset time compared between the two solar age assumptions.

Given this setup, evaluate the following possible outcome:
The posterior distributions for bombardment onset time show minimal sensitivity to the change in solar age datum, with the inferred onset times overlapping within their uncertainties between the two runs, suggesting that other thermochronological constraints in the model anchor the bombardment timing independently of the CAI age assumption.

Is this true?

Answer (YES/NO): YES